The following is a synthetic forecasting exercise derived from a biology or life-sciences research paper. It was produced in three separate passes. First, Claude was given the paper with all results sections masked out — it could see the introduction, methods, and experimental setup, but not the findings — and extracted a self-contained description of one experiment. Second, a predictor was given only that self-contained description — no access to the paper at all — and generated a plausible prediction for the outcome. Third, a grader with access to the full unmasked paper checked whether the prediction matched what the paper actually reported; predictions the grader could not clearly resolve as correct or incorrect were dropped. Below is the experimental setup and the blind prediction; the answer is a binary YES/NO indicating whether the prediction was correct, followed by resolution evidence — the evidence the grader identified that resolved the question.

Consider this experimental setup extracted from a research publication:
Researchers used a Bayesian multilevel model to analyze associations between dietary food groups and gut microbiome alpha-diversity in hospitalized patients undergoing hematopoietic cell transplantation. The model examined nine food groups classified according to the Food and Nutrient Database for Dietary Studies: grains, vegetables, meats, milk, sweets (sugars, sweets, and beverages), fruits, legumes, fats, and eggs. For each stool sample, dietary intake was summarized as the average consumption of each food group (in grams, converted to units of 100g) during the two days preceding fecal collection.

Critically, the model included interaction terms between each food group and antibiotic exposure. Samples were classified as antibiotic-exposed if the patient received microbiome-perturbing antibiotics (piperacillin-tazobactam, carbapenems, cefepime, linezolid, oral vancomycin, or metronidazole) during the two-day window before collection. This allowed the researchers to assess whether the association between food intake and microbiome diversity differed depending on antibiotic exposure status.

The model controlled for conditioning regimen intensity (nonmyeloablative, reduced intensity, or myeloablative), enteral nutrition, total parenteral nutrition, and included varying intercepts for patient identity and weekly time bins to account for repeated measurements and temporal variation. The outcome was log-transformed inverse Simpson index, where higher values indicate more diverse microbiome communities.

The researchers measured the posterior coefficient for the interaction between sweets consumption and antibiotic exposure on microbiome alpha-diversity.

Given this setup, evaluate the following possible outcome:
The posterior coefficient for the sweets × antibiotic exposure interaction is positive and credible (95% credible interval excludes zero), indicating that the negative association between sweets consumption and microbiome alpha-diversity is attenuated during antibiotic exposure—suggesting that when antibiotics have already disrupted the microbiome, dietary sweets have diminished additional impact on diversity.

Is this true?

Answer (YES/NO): NO